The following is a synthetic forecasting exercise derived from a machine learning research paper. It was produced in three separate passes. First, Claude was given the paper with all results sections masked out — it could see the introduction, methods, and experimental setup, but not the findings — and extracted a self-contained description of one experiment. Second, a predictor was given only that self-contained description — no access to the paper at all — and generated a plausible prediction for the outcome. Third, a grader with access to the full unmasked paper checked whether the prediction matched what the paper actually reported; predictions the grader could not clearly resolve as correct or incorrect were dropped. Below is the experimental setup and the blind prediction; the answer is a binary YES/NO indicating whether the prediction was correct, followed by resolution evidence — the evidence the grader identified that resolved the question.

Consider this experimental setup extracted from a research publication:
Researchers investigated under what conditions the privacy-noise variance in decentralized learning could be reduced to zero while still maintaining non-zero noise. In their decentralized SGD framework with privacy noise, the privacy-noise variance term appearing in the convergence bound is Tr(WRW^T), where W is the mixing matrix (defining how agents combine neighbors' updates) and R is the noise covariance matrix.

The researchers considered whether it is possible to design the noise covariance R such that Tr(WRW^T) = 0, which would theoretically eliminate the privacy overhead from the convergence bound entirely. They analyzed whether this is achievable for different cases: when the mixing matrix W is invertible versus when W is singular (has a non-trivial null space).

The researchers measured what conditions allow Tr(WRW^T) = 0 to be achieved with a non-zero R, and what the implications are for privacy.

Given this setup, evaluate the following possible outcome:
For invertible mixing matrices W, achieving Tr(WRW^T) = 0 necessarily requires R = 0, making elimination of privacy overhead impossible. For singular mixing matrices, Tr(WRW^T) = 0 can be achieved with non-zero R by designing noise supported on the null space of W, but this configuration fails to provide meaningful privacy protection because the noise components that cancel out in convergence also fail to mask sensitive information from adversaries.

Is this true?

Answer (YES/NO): YES